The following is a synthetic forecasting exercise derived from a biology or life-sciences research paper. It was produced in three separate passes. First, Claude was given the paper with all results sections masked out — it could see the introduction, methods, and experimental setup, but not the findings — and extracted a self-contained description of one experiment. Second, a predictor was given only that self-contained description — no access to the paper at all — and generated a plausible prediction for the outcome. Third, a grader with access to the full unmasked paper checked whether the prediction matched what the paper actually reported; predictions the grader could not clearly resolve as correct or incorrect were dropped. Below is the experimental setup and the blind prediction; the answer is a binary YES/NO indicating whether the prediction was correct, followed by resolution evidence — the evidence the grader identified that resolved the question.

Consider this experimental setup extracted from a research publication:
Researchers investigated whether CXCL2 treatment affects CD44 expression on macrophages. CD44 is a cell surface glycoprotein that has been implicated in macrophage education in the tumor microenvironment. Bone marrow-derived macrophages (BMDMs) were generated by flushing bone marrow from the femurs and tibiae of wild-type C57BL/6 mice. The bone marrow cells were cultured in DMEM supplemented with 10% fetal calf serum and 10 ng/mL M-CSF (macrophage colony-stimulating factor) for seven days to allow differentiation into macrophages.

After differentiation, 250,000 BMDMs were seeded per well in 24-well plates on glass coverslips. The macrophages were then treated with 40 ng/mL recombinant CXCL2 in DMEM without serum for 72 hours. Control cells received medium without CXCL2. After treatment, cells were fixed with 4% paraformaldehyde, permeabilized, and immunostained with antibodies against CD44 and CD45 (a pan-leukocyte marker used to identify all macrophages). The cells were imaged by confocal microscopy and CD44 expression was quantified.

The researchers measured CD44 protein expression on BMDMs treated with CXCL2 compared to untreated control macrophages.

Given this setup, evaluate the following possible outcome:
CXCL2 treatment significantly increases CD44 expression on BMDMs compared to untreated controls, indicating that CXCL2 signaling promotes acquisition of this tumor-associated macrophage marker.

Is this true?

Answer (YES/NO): YES